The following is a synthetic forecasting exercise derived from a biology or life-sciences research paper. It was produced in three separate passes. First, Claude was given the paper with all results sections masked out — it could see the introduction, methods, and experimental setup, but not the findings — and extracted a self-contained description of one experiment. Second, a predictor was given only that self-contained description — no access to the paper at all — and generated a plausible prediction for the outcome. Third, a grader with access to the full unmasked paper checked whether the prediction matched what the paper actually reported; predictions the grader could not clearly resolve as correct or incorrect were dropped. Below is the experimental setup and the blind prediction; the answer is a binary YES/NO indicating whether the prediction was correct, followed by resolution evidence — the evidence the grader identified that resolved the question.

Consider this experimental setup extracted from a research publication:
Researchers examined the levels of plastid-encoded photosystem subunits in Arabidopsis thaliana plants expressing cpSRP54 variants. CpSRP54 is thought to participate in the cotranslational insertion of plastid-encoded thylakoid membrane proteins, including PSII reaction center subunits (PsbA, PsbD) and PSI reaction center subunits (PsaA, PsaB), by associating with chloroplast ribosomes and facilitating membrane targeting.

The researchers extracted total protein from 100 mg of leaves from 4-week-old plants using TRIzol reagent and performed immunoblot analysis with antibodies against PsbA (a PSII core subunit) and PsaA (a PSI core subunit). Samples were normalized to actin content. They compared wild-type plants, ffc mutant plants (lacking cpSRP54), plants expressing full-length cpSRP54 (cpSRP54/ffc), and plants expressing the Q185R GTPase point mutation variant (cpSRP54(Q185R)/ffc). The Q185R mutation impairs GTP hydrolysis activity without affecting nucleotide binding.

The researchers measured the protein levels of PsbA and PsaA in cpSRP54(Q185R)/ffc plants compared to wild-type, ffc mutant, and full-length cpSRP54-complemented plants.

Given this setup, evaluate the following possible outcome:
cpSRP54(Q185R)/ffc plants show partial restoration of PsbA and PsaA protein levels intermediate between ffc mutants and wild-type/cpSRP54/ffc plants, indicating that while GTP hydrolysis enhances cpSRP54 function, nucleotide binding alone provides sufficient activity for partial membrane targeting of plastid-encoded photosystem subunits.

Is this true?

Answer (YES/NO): NO